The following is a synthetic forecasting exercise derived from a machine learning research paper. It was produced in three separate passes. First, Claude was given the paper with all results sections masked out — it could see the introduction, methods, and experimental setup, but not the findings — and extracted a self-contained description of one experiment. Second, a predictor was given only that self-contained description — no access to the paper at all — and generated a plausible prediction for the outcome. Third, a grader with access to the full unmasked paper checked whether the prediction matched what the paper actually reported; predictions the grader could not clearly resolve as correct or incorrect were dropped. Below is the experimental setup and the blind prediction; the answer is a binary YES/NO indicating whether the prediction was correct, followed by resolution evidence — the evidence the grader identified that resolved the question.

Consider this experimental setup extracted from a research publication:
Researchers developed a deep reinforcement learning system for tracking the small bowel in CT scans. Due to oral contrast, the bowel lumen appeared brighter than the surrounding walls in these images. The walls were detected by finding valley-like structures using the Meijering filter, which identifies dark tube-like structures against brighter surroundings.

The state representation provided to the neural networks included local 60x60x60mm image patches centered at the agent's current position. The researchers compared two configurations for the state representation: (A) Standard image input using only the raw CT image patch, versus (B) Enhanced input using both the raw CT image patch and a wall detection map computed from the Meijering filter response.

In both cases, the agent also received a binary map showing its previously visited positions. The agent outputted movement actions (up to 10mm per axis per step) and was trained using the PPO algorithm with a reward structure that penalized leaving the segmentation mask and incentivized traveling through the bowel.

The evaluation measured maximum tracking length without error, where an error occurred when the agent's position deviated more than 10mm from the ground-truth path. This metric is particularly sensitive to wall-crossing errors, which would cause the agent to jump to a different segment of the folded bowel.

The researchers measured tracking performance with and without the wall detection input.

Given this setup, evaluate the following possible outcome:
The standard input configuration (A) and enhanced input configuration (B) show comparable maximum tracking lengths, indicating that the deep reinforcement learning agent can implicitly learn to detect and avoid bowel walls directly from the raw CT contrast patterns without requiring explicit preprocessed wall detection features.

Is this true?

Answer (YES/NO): NO